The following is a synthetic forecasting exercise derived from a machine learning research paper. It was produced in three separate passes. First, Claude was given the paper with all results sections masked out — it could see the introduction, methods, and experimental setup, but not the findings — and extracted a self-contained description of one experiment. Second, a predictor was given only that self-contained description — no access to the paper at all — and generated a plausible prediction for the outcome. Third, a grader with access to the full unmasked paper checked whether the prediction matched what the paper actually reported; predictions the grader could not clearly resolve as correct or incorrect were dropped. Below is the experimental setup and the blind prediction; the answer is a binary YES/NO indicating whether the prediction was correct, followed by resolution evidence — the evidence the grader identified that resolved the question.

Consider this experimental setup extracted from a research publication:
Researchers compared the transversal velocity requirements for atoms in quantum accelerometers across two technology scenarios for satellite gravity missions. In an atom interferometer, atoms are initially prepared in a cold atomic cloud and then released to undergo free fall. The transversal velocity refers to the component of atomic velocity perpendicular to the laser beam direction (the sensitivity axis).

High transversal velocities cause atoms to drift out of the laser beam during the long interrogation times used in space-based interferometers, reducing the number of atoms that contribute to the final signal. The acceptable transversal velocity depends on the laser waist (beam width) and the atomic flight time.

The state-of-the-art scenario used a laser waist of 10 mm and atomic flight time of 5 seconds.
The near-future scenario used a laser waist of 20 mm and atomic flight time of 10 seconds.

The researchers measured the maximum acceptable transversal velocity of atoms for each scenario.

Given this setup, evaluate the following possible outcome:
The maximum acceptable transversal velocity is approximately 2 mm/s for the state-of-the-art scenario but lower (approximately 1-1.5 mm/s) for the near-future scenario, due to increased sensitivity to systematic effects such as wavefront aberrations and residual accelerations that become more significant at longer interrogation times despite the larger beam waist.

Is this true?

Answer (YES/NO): NO